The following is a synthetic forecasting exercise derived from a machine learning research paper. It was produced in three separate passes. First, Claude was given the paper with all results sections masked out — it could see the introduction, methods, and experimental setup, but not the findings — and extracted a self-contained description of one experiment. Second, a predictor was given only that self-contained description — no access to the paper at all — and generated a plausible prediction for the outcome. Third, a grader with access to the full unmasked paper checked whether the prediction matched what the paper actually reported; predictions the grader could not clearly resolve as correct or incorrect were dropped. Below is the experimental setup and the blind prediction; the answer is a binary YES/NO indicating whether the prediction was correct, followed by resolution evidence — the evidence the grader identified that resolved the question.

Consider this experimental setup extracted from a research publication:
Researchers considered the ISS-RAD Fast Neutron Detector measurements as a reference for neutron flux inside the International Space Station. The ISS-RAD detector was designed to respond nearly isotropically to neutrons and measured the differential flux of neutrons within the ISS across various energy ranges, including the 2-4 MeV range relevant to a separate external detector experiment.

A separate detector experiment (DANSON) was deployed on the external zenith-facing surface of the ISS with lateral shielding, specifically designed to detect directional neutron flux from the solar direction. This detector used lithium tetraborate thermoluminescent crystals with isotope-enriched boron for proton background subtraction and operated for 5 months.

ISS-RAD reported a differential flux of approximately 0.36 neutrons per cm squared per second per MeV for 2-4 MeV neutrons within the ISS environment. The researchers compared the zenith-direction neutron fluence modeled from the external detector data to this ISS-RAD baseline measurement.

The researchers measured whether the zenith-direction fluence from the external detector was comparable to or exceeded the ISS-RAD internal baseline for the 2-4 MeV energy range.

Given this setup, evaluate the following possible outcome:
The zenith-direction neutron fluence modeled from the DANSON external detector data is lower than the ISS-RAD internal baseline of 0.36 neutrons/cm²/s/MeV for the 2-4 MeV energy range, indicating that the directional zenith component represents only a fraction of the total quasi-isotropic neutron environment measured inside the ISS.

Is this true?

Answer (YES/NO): NO